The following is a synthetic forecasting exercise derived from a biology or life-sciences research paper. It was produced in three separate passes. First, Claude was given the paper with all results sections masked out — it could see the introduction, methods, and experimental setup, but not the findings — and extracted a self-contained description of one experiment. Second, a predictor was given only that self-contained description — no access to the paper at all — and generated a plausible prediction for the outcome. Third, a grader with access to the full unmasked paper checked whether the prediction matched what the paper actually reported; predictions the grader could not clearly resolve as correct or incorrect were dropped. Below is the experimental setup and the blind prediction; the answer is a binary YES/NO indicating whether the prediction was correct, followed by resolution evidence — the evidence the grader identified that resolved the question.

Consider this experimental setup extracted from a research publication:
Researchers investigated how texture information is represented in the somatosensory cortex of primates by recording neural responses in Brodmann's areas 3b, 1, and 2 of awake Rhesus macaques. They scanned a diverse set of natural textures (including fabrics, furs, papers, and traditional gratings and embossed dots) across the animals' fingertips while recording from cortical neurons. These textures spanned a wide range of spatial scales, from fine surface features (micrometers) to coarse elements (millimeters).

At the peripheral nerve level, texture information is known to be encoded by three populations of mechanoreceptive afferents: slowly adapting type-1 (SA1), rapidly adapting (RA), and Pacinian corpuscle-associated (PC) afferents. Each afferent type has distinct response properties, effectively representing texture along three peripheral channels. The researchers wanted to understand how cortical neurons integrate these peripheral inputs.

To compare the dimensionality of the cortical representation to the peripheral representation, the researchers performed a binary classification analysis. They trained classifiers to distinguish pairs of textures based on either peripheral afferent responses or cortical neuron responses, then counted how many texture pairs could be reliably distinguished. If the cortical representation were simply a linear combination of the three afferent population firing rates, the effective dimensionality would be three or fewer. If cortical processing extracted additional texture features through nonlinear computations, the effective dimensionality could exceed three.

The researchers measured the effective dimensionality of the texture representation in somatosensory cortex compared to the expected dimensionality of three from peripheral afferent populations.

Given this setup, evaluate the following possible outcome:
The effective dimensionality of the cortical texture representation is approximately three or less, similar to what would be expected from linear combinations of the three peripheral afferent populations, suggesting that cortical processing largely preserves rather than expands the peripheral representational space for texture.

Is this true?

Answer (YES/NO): NO